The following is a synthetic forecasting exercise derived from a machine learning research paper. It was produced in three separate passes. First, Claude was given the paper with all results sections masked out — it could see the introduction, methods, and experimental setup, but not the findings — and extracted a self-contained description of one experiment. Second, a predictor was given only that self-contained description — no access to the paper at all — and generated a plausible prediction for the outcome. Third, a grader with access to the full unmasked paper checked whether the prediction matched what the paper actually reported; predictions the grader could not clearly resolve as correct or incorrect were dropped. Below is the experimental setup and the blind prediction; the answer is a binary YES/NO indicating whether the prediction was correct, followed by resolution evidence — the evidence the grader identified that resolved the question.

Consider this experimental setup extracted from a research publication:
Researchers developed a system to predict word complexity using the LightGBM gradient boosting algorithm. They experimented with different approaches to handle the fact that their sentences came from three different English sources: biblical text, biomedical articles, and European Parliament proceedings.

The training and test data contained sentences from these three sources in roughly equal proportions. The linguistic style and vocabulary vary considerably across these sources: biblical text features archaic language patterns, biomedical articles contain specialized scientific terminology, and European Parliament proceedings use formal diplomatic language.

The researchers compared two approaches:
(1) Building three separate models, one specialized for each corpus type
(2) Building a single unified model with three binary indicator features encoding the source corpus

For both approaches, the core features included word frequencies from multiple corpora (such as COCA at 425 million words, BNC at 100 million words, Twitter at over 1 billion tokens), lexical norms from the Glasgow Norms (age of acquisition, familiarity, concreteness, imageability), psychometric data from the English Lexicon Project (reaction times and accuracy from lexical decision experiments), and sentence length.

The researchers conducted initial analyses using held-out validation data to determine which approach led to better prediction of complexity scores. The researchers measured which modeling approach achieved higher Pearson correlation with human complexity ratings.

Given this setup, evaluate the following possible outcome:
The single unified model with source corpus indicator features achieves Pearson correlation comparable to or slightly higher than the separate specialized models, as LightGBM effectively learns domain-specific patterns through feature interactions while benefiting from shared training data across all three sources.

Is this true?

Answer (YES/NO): YES